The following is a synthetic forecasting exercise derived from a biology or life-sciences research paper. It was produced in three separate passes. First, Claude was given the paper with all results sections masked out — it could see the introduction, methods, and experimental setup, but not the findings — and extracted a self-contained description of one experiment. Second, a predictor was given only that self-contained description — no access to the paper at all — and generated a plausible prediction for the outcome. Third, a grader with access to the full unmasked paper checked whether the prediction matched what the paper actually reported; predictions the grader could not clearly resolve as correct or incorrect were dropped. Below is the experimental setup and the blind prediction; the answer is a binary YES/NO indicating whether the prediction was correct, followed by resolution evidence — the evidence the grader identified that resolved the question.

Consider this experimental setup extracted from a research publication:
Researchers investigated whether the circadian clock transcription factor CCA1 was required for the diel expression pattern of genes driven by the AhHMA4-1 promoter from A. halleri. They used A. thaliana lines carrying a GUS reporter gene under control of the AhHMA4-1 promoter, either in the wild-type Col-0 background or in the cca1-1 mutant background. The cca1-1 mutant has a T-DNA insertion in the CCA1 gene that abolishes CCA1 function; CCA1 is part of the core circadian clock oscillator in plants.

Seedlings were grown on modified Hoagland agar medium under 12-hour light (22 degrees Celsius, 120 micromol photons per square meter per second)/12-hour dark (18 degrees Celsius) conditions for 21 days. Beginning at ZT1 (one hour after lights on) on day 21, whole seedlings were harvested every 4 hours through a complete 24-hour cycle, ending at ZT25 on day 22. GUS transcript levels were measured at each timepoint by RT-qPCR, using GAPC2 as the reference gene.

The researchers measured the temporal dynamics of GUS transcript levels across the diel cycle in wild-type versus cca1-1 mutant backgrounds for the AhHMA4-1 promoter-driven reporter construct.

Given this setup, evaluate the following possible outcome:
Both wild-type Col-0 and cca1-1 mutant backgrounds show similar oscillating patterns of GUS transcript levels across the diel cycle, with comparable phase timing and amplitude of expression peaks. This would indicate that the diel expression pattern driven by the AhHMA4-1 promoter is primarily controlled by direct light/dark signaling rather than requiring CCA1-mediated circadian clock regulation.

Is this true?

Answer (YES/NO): NO